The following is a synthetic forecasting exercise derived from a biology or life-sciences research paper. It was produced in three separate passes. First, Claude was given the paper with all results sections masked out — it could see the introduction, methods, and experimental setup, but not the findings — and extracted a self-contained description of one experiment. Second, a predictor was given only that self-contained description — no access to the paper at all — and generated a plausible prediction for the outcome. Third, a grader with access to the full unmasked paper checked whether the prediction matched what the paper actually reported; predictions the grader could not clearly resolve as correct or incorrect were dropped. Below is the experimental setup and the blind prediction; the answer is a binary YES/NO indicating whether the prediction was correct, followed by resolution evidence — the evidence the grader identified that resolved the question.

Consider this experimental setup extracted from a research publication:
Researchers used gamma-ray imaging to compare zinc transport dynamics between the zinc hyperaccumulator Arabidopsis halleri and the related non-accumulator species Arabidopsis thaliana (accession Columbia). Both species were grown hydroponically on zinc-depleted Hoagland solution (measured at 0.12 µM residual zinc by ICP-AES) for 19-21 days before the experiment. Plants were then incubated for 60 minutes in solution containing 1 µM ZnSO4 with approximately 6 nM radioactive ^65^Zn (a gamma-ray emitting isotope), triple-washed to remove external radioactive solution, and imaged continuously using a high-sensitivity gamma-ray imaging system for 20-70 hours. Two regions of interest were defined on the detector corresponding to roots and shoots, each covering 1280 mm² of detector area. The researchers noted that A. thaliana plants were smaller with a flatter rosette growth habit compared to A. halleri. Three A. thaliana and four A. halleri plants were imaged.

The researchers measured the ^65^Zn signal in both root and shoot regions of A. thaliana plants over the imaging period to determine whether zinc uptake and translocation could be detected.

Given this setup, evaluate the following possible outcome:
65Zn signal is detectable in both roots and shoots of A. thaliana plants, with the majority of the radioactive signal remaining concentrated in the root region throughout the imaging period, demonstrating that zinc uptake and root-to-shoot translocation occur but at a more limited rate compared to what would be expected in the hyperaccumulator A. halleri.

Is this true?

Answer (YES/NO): NO